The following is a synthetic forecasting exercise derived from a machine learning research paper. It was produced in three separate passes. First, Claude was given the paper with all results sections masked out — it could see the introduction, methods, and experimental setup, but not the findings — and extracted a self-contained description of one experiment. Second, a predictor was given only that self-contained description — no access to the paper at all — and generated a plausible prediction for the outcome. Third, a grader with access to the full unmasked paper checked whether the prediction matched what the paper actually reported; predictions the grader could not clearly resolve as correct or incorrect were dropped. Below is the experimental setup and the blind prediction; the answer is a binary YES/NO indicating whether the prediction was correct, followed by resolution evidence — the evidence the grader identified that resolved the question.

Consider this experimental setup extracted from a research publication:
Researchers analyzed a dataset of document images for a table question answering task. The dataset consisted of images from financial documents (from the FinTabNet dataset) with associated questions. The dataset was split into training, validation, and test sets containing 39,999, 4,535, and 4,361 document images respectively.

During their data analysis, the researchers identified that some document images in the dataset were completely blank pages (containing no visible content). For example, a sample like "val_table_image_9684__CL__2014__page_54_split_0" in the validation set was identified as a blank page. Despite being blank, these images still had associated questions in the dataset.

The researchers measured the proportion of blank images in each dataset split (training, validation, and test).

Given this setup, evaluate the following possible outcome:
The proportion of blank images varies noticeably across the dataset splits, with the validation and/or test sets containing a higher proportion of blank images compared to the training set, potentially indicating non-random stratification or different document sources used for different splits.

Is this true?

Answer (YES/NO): NO